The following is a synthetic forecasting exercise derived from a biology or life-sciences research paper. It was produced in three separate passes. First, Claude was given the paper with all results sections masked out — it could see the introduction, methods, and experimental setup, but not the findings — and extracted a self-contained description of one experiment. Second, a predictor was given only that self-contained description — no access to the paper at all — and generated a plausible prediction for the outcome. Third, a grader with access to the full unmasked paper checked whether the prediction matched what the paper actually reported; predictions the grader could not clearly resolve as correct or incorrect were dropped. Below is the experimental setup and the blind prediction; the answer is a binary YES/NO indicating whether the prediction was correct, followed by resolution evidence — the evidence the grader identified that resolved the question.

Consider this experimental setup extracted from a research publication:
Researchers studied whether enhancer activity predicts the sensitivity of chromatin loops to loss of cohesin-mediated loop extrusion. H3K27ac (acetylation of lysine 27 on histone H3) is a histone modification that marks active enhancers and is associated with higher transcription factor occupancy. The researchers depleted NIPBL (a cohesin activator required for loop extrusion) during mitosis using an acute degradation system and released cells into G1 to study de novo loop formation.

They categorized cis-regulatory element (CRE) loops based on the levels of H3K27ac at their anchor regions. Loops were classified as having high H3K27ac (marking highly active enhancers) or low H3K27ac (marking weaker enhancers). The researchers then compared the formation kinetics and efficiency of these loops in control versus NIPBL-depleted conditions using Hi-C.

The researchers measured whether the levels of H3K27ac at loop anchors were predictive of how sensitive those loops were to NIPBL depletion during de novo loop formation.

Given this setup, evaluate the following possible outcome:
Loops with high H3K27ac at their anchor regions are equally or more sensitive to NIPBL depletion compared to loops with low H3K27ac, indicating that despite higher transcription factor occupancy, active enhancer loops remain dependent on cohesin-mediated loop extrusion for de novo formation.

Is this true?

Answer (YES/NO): NO